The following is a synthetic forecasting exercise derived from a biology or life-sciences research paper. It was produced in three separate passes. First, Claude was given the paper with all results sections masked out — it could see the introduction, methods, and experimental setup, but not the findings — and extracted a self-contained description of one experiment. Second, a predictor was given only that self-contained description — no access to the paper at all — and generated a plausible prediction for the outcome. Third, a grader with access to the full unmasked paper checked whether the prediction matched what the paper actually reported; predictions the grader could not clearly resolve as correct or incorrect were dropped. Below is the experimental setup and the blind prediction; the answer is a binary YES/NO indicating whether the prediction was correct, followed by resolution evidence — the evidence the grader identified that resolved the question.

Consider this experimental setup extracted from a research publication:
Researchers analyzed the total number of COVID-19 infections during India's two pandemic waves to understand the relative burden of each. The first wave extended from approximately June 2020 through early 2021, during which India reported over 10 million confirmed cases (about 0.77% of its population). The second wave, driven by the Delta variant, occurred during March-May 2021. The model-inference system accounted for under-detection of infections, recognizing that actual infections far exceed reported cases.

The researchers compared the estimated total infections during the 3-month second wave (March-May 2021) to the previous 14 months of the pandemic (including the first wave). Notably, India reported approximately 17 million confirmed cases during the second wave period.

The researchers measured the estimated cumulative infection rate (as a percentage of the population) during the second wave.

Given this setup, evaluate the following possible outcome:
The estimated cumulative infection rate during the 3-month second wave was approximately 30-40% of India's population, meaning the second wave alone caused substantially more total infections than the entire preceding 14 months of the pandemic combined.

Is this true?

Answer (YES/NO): NO